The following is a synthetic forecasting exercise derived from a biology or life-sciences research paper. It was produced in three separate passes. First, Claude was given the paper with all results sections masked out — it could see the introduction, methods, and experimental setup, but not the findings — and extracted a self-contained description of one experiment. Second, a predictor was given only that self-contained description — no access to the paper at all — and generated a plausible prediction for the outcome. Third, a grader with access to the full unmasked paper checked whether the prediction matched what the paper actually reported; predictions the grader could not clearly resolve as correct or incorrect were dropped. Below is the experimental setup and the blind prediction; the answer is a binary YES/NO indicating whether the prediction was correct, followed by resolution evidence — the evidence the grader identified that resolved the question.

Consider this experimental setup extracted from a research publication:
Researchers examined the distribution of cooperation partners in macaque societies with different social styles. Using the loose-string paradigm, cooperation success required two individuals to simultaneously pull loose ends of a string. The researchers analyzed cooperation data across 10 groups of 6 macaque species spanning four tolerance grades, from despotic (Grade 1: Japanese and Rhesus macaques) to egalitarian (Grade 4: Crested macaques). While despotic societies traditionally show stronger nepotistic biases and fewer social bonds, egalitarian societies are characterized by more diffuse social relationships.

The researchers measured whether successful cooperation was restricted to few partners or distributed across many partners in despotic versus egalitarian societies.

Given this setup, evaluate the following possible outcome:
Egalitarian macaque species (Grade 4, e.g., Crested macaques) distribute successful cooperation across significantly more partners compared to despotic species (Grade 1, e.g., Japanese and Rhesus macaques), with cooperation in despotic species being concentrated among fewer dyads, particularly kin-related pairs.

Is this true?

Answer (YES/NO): YES